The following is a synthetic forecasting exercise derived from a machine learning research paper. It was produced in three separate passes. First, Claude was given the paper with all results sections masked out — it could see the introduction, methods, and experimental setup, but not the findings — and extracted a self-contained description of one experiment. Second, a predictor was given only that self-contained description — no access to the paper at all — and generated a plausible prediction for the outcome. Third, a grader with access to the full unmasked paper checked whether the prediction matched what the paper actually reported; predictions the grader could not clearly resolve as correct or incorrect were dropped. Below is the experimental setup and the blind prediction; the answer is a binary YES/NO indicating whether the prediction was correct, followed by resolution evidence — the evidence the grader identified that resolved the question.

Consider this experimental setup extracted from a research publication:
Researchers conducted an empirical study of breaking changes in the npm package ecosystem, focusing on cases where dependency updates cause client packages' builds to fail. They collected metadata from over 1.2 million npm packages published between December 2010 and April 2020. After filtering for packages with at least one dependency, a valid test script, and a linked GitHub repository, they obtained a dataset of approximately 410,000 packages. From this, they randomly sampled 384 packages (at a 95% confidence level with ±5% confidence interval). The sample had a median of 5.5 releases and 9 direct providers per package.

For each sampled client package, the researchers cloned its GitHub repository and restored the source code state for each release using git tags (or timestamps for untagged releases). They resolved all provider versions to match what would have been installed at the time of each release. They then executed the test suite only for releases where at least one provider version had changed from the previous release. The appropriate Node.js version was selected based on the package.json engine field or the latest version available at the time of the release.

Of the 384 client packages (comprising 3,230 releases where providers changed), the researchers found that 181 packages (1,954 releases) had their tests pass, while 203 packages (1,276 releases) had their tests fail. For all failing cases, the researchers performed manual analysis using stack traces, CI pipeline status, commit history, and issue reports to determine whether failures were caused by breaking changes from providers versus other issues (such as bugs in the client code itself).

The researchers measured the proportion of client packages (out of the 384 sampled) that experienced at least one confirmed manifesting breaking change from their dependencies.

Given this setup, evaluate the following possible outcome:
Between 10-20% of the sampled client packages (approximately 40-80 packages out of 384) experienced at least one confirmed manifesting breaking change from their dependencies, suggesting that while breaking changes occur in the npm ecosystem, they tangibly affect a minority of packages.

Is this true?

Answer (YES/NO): YES